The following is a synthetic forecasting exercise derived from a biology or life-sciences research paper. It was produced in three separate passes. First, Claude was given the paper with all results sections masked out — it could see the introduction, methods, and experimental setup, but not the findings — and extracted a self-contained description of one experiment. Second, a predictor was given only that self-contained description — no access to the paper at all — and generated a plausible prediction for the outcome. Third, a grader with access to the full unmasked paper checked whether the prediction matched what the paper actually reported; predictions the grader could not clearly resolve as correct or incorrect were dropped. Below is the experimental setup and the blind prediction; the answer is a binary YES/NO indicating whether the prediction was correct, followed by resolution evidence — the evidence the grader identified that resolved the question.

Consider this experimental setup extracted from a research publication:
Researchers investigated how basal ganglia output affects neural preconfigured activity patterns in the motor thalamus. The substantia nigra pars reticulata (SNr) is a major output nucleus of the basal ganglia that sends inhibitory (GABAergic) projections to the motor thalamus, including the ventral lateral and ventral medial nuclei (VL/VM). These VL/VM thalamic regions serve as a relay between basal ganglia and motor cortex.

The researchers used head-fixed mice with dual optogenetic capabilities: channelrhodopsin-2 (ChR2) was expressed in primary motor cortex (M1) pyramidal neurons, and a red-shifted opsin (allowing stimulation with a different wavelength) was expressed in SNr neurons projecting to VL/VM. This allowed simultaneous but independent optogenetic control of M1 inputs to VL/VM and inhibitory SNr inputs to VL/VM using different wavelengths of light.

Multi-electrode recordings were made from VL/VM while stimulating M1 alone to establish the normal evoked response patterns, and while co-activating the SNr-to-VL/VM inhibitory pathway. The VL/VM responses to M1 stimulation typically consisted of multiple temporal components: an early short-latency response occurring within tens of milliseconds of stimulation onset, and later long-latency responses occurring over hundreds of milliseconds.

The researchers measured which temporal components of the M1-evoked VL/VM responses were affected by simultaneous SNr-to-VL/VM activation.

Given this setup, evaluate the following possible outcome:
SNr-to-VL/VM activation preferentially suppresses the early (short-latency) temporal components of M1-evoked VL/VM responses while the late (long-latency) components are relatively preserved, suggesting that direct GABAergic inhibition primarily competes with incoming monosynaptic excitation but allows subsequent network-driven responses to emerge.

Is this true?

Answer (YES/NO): YES